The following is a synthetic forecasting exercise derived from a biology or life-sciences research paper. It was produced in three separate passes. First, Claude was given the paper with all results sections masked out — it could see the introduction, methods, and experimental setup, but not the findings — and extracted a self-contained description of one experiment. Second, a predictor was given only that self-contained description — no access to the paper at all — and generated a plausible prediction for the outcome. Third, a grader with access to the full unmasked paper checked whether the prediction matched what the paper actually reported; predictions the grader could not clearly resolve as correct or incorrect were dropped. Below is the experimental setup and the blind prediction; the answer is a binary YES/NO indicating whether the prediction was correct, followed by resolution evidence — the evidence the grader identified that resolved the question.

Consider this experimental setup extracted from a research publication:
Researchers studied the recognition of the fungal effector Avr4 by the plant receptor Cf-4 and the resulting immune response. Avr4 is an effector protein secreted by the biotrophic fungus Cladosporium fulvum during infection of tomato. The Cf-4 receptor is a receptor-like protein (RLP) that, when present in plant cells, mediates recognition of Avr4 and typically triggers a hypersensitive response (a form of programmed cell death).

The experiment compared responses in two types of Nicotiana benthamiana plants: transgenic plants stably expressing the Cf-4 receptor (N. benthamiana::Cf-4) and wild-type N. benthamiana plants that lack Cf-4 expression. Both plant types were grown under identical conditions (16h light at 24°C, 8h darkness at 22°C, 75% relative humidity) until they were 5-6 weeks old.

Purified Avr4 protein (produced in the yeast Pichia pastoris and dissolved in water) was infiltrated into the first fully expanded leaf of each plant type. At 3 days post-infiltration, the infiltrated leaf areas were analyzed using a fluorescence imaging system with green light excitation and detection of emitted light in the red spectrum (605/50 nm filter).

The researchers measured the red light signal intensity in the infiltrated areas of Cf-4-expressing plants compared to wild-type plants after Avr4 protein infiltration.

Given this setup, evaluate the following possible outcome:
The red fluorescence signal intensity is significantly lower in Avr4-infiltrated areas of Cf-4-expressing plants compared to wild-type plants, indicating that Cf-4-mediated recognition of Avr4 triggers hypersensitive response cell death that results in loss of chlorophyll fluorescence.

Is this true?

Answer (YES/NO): NO